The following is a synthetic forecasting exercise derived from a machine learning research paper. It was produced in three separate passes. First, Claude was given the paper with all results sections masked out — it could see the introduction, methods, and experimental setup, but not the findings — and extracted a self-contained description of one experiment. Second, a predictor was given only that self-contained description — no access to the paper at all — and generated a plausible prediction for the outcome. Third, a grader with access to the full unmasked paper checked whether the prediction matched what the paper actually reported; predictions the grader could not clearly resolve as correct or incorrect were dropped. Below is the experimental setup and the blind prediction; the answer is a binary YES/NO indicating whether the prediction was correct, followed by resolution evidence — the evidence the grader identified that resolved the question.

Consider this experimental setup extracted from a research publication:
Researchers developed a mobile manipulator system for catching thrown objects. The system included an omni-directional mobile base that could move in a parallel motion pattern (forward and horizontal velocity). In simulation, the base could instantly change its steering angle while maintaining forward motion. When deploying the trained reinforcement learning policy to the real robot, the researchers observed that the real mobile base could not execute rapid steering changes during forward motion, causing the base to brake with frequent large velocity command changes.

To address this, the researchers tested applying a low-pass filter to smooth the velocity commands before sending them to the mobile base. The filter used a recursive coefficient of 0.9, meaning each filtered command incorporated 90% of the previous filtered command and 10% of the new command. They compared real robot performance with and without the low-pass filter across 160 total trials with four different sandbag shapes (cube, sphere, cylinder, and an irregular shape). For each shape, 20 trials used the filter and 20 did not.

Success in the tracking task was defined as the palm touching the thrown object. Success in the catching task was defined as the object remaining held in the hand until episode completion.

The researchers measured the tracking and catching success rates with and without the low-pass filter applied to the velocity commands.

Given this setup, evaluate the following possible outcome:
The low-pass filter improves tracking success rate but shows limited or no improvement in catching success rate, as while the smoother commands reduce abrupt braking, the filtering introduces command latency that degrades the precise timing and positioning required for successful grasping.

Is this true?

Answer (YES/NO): NO